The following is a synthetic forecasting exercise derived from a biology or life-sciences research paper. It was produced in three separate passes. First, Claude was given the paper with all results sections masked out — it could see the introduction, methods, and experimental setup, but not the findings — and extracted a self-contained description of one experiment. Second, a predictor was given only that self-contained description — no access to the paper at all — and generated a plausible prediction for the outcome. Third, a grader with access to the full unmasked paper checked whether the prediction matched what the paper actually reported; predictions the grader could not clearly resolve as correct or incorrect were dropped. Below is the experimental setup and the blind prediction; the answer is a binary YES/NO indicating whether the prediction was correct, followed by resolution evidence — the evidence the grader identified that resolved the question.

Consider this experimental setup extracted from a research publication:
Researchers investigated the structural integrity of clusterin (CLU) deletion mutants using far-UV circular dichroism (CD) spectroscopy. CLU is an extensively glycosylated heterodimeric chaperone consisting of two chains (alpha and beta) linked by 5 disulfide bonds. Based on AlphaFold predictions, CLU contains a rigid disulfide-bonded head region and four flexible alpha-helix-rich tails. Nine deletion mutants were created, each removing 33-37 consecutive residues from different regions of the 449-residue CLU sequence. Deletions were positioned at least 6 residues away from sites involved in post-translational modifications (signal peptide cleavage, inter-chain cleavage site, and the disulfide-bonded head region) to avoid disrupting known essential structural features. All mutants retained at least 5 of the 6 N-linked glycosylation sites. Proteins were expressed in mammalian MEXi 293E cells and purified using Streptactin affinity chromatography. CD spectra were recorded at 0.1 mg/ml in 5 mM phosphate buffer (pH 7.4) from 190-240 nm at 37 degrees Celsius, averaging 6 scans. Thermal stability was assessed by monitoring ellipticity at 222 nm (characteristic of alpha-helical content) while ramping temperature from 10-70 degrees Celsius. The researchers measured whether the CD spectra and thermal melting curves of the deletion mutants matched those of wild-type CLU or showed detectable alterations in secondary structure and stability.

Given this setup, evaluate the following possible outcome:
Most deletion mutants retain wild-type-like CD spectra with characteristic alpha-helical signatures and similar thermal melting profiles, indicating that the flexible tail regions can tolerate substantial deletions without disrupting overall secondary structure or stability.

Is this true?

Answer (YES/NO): NO